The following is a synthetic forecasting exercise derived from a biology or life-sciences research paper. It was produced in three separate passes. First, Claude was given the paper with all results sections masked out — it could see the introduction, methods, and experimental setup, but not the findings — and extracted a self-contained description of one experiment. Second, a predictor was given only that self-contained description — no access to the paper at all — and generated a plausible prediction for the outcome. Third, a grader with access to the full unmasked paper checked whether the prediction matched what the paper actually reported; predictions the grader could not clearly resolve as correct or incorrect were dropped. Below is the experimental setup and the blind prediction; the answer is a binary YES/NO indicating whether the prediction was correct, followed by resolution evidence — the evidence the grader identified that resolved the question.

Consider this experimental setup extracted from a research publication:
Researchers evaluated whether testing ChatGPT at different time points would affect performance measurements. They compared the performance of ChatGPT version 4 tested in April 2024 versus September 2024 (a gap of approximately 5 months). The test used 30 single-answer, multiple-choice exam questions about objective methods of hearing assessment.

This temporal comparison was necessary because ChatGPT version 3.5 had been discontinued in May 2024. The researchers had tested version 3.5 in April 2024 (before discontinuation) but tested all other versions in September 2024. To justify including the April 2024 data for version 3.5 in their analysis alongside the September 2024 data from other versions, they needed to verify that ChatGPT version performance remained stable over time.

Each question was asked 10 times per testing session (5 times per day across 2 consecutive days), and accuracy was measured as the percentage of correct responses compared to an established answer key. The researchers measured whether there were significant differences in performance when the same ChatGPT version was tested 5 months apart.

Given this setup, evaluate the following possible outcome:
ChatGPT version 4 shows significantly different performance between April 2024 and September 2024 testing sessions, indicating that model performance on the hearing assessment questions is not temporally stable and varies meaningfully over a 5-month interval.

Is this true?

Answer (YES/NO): NO